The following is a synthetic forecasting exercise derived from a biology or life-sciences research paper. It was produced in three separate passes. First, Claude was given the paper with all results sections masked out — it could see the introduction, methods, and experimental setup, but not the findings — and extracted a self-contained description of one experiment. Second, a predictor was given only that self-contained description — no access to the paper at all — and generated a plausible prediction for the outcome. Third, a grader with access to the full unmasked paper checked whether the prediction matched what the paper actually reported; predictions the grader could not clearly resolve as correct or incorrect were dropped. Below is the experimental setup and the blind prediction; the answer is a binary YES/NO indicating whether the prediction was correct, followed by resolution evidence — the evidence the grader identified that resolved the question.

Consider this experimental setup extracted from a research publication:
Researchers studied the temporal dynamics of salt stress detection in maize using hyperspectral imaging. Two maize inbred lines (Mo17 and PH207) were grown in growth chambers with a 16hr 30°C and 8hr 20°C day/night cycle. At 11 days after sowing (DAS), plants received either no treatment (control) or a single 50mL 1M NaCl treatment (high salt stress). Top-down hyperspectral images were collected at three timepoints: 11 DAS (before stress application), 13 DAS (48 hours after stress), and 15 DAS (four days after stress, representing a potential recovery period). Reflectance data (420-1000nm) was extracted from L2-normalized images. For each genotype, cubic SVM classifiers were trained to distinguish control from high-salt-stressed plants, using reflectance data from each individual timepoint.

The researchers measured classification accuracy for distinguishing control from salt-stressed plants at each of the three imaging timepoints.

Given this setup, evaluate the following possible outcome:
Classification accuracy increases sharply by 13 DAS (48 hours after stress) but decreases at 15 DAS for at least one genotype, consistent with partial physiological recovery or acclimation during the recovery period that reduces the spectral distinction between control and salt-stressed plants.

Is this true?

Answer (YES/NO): NO